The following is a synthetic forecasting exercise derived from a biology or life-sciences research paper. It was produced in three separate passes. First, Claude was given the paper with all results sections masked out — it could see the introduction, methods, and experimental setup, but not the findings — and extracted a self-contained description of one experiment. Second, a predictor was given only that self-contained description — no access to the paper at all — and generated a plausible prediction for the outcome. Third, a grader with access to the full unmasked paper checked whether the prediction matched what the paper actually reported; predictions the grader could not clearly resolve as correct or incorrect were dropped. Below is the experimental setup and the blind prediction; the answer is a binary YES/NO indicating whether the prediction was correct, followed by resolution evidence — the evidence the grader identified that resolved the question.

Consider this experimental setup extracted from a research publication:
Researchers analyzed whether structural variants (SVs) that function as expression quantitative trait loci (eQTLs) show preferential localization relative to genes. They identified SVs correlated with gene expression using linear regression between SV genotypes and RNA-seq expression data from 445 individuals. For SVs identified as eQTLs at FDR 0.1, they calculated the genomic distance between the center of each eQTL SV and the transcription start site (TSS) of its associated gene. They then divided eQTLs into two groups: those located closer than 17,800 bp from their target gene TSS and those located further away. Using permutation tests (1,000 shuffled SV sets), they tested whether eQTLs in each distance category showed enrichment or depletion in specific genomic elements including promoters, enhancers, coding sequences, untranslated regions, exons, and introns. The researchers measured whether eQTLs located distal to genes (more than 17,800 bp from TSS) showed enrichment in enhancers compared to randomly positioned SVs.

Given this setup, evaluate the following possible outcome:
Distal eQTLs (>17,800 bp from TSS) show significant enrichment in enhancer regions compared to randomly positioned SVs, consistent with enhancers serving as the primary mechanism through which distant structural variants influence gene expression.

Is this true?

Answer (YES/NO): YES